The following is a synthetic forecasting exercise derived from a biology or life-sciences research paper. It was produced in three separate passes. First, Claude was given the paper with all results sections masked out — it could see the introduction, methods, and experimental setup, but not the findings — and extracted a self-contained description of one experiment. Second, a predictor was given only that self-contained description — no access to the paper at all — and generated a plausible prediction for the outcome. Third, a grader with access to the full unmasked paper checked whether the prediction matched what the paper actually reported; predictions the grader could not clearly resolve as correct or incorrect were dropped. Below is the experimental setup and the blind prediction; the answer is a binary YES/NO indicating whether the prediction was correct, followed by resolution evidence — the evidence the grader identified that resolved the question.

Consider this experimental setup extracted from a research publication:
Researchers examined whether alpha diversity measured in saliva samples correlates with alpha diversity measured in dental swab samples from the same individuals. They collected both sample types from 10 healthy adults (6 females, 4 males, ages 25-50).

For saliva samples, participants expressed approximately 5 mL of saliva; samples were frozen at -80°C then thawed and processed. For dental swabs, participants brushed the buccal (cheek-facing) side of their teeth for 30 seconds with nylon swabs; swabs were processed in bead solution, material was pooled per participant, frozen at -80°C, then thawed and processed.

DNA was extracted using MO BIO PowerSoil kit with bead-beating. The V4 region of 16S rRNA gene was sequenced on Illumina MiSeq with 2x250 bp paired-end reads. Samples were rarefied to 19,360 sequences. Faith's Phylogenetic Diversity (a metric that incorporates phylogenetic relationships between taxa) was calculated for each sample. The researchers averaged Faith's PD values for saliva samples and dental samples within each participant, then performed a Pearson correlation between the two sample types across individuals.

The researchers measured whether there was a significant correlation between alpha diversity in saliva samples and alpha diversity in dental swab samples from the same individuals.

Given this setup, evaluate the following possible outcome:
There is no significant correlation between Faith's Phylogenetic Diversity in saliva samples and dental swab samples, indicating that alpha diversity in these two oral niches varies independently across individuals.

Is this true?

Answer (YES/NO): NO